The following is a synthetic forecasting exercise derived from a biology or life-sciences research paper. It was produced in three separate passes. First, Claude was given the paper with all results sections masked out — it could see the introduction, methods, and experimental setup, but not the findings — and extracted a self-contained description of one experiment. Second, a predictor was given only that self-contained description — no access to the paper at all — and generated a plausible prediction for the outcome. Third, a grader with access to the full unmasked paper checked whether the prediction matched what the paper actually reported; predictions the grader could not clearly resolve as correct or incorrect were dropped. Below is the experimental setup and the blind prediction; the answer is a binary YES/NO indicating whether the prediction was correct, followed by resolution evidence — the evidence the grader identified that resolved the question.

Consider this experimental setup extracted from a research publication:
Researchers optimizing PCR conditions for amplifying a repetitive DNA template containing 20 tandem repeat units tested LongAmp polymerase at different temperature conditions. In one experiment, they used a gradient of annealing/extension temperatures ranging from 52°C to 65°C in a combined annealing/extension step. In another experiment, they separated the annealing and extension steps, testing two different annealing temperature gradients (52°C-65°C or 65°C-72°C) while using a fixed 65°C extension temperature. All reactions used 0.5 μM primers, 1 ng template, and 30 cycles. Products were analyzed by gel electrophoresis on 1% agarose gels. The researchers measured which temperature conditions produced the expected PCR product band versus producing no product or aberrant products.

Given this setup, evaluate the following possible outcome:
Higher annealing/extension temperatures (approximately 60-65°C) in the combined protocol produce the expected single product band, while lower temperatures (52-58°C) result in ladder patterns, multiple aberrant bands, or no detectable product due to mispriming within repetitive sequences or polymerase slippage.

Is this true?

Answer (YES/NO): NO